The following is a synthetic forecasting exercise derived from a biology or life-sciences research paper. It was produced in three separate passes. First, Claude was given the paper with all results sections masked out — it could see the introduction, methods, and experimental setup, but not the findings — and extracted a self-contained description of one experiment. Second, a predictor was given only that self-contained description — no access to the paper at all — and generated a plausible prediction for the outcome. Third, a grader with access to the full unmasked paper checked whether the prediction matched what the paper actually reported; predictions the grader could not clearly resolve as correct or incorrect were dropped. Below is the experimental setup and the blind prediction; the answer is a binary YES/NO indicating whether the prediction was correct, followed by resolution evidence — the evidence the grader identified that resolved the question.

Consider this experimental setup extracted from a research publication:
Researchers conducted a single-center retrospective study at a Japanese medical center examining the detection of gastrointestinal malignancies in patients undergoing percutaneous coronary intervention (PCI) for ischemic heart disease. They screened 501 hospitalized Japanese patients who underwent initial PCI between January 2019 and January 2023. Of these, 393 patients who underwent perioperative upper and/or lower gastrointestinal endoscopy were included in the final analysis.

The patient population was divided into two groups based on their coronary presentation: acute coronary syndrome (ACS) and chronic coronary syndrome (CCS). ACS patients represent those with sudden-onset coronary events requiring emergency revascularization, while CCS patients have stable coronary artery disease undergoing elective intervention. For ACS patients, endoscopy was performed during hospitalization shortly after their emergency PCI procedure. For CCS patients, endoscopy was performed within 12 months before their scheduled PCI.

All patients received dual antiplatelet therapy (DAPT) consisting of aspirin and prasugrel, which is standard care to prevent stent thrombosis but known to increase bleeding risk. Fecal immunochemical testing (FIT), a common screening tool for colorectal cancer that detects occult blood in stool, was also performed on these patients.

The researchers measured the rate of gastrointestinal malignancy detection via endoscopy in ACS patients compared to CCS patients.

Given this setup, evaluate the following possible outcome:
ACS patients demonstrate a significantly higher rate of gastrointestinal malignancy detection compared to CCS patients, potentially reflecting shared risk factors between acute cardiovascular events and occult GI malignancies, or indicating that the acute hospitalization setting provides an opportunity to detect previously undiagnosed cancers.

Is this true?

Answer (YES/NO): NO